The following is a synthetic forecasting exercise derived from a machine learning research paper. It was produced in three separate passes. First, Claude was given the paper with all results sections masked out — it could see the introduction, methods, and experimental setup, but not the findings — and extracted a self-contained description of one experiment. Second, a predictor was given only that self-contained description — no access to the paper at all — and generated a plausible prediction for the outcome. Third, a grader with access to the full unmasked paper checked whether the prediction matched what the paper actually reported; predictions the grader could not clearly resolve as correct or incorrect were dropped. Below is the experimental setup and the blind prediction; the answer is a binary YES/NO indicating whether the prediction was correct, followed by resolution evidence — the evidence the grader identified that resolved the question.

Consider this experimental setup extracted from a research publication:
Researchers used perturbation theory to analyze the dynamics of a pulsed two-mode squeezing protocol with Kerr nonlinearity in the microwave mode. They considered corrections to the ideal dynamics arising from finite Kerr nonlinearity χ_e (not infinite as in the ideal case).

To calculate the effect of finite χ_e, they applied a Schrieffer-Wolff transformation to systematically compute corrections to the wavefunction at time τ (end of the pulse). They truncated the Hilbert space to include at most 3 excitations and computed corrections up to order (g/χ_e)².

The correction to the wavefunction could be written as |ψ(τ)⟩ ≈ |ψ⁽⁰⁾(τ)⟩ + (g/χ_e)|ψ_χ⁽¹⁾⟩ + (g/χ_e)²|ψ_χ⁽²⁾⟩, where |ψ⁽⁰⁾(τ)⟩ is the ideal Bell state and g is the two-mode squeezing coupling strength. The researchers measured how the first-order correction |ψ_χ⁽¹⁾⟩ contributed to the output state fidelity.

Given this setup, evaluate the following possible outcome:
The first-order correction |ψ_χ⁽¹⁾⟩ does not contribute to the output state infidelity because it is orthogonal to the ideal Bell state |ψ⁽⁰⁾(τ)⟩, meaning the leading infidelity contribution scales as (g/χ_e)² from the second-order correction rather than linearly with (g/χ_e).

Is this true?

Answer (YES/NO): NO